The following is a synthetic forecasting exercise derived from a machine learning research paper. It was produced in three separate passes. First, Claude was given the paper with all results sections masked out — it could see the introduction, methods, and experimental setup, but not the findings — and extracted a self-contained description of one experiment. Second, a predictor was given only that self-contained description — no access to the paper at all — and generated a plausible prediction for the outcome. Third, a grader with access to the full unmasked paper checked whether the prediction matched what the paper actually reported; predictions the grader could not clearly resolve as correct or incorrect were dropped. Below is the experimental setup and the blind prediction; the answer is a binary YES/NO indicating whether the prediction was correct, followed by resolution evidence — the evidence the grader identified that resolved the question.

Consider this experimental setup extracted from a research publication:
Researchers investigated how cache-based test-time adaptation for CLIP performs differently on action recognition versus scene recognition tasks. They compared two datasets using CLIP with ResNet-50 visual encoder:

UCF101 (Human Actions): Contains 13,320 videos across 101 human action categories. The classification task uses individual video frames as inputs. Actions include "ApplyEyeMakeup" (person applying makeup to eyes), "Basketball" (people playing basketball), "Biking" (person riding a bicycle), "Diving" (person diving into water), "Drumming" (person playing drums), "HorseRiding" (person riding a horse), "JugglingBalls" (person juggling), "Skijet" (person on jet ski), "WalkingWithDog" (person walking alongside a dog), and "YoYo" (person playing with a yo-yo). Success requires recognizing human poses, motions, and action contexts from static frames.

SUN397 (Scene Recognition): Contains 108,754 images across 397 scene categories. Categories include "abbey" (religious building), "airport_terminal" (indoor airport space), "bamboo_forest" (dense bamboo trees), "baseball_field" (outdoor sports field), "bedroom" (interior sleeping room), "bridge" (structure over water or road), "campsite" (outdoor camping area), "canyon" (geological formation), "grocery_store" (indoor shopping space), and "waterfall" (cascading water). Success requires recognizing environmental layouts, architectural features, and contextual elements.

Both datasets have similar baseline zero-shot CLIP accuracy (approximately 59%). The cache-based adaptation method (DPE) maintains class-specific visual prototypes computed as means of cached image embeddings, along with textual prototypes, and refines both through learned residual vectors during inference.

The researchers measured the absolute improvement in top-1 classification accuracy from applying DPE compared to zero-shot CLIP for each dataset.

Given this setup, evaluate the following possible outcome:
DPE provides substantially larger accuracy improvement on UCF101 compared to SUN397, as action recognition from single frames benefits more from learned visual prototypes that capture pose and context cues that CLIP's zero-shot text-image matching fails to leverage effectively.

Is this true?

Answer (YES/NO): NO